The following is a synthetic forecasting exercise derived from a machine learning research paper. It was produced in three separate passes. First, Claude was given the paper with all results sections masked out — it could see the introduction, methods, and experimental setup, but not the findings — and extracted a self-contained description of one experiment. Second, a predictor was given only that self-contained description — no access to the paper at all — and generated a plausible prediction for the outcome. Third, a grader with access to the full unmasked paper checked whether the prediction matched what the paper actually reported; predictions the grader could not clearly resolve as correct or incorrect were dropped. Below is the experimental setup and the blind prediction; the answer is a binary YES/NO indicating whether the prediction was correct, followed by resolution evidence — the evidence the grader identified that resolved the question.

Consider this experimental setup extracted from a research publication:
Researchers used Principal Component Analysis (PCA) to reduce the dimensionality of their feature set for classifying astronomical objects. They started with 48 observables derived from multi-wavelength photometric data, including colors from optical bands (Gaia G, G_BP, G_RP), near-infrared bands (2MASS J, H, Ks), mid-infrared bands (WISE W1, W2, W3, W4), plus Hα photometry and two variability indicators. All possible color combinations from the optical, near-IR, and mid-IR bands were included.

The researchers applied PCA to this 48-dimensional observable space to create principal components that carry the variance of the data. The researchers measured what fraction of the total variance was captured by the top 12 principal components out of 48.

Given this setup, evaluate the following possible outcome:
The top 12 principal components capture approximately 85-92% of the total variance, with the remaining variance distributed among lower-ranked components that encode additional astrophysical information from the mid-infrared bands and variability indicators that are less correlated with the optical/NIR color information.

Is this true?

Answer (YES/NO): NO